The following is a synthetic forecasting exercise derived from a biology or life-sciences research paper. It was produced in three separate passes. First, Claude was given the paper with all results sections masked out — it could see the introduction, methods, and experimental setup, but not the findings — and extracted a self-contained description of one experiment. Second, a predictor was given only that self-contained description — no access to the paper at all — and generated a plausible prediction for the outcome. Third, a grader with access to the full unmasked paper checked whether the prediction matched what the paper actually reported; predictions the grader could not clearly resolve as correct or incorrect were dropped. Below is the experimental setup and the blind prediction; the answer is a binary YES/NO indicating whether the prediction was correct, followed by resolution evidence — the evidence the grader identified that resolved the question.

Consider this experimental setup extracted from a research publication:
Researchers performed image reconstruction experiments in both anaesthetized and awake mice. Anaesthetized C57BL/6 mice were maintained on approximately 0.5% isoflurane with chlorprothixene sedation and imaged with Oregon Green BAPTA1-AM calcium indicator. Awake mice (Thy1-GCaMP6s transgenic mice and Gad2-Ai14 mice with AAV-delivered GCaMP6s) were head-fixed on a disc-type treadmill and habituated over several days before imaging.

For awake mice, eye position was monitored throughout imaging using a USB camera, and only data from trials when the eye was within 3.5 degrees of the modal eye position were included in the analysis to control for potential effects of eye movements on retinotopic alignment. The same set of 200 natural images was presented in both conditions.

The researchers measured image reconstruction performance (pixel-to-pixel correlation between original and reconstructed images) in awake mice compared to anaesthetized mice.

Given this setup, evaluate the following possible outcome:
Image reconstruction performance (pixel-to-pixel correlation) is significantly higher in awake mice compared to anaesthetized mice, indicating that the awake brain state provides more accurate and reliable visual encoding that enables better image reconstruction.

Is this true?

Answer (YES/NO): NO